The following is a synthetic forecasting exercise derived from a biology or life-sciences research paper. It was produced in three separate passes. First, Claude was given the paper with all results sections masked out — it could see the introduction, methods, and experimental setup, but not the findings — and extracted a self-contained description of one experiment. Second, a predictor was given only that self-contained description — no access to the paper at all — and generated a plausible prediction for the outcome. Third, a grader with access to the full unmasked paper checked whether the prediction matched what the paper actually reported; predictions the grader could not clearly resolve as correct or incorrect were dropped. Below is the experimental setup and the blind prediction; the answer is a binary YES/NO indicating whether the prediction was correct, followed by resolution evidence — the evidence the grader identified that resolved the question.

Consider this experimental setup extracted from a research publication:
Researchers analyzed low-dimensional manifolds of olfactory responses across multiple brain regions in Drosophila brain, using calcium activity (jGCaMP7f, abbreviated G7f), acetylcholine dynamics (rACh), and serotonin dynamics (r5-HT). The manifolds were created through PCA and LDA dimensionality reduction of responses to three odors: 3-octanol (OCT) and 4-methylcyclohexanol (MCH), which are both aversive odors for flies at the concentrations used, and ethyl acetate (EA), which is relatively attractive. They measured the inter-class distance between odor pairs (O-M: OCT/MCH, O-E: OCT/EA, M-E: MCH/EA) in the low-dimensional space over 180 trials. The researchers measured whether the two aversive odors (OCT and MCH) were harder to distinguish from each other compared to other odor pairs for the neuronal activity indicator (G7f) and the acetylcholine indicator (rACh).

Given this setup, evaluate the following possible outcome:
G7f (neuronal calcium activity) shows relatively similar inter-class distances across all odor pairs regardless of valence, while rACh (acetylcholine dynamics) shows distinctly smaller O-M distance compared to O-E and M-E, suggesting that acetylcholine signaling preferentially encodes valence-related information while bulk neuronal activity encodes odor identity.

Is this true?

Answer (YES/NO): NO